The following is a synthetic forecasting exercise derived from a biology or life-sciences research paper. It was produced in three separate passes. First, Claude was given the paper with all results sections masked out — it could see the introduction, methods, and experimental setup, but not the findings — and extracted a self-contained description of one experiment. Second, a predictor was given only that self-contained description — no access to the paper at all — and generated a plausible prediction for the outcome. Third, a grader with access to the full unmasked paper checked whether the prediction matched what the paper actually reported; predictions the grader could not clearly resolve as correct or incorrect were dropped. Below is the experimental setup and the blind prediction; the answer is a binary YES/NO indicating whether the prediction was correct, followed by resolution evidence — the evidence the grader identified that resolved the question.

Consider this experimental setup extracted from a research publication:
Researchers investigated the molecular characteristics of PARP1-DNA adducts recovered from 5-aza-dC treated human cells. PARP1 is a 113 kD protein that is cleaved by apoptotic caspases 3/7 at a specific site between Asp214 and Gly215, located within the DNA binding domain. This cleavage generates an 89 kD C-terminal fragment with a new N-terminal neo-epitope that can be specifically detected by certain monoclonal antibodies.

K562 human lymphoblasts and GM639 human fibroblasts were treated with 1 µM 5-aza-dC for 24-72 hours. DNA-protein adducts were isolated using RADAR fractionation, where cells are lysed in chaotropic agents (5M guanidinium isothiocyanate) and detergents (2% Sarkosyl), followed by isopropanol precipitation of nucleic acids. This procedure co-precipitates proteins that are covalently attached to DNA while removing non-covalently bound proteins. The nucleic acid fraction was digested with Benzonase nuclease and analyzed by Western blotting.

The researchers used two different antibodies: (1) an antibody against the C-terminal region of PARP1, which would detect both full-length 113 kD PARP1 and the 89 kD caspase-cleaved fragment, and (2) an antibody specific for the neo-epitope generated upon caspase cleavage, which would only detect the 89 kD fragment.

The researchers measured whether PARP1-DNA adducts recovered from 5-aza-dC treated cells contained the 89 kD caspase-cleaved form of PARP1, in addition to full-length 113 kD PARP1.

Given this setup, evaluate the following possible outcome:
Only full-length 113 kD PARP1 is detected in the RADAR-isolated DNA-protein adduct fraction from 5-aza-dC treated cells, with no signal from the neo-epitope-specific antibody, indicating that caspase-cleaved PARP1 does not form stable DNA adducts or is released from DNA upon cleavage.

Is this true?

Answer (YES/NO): NO